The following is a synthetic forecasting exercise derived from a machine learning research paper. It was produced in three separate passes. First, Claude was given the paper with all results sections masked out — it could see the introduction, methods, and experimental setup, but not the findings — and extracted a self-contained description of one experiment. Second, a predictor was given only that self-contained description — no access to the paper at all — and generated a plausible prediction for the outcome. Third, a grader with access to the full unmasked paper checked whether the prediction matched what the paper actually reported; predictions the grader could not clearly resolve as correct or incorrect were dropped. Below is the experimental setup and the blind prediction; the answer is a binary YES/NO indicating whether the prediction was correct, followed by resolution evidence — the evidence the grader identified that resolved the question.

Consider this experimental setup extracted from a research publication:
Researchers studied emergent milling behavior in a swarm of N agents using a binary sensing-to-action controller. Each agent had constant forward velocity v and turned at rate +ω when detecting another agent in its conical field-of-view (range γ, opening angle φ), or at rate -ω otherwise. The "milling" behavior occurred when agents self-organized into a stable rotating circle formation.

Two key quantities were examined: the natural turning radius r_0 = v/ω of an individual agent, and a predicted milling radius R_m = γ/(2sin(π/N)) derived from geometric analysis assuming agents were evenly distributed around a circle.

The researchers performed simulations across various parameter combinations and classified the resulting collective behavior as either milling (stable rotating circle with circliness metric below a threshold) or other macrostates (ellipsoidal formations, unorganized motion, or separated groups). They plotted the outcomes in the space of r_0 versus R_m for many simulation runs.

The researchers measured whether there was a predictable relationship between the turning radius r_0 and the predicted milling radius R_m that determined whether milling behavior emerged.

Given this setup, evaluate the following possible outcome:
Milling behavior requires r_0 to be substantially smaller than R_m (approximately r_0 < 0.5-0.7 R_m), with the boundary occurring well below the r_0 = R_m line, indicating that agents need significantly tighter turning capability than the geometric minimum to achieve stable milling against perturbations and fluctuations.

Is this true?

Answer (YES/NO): NO